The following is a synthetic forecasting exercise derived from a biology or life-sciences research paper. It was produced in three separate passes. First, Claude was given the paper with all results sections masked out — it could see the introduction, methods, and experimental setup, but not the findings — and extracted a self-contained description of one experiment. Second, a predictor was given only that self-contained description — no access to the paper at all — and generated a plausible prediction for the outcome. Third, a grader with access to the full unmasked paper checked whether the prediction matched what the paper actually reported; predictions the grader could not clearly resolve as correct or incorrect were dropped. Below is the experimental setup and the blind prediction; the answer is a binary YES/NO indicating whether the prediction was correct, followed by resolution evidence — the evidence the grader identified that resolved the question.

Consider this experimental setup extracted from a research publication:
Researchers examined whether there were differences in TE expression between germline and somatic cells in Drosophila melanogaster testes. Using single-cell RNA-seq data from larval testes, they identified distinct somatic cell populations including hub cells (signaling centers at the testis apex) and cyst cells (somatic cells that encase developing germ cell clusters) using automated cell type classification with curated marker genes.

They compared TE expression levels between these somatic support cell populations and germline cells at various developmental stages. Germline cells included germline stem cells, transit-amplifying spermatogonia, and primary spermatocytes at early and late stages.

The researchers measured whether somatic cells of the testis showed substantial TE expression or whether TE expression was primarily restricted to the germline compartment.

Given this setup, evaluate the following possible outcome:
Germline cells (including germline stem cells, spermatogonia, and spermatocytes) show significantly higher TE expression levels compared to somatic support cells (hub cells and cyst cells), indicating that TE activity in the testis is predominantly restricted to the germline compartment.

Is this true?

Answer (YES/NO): YES